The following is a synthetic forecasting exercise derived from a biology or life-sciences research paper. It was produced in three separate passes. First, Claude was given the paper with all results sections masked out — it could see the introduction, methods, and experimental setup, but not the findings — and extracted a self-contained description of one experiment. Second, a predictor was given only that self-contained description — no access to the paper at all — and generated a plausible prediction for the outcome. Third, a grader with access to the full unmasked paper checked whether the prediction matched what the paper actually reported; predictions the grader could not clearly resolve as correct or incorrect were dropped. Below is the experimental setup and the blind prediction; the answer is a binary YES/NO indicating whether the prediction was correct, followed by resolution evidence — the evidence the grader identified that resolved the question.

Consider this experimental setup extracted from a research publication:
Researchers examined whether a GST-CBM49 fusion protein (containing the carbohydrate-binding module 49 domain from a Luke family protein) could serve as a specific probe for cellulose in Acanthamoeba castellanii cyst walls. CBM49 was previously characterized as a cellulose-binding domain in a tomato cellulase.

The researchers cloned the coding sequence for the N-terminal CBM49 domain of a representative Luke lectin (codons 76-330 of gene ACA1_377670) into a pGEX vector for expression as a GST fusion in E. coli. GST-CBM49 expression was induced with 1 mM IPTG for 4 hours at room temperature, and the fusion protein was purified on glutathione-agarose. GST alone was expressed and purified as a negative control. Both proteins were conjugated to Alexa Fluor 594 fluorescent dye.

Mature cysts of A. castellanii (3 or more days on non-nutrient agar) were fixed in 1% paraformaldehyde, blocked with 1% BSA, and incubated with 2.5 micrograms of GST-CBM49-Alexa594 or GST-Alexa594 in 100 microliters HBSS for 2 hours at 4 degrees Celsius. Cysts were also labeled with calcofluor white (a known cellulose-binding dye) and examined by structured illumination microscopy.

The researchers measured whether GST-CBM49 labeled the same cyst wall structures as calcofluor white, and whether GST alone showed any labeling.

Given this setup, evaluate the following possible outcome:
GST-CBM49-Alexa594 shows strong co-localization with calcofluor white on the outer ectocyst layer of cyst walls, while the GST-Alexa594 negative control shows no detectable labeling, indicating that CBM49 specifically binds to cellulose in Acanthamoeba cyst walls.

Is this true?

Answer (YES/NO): NO